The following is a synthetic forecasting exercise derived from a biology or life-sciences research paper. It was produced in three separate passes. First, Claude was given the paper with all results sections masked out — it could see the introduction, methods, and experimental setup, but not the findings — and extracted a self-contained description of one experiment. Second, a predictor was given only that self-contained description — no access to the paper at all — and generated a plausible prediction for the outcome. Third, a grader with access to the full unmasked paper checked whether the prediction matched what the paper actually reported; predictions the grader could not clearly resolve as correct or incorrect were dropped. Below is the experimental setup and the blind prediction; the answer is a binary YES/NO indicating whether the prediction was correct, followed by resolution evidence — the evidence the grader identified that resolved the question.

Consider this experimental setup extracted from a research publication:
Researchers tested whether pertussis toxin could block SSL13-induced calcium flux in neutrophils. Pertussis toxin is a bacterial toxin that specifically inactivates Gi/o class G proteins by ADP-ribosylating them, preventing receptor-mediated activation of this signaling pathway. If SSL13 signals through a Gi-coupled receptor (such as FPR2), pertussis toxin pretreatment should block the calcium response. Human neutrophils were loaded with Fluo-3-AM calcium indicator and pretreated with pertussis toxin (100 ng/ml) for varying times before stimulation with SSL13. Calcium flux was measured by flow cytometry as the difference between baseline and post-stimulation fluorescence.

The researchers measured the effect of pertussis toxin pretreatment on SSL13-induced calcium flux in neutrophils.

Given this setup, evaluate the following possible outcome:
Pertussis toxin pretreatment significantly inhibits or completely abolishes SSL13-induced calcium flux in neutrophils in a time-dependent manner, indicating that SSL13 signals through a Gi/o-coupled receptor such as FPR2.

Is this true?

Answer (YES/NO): NO